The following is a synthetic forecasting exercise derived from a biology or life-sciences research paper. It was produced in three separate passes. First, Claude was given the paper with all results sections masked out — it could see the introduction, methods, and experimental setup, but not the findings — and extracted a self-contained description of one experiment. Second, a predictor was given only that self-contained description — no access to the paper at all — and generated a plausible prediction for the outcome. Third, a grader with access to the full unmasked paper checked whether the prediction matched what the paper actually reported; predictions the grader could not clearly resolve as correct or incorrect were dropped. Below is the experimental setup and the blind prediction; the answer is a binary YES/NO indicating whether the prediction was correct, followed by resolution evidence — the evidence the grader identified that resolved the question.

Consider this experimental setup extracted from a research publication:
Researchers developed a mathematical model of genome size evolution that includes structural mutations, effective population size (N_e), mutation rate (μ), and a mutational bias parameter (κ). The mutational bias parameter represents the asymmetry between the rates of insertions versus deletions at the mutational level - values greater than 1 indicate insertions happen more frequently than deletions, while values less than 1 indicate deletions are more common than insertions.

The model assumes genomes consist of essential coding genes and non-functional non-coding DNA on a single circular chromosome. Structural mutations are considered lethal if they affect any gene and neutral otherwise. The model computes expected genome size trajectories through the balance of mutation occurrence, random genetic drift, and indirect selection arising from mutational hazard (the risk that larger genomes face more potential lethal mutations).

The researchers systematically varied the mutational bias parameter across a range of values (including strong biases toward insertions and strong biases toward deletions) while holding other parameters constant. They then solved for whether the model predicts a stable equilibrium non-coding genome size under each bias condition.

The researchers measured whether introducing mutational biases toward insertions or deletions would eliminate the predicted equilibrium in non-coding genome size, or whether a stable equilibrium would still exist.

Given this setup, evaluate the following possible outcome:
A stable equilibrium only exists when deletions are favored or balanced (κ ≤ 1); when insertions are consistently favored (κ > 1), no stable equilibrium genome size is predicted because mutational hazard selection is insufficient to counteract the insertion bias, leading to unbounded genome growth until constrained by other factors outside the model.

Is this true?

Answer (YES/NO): NO